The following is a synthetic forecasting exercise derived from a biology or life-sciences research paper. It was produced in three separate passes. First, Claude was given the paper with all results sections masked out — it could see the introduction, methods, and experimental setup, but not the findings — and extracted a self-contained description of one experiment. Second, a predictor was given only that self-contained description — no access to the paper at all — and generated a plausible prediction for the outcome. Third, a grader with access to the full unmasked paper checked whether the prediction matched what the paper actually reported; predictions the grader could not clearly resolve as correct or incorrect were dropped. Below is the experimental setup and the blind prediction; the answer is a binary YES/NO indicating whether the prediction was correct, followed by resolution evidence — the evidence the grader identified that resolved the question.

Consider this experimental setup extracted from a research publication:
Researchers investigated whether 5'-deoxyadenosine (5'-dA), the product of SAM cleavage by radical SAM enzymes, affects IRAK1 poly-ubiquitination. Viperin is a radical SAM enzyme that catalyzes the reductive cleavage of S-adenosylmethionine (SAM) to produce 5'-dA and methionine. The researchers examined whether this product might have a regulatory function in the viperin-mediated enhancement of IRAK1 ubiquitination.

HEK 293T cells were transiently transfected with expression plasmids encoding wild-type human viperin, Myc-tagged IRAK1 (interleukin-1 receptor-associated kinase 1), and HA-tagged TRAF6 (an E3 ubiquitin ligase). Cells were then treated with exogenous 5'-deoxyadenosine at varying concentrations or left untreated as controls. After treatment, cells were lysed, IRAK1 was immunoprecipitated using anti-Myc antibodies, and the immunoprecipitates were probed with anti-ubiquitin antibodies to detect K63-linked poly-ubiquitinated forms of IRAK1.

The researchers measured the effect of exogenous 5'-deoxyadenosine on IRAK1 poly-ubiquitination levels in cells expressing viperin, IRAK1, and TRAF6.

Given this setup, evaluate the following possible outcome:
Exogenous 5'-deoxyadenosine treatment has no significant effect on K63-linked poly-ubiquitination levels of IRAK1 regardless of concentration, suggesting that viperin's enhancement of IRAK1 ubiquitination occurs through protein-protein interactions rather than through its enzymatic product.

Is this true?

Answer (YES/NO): NO